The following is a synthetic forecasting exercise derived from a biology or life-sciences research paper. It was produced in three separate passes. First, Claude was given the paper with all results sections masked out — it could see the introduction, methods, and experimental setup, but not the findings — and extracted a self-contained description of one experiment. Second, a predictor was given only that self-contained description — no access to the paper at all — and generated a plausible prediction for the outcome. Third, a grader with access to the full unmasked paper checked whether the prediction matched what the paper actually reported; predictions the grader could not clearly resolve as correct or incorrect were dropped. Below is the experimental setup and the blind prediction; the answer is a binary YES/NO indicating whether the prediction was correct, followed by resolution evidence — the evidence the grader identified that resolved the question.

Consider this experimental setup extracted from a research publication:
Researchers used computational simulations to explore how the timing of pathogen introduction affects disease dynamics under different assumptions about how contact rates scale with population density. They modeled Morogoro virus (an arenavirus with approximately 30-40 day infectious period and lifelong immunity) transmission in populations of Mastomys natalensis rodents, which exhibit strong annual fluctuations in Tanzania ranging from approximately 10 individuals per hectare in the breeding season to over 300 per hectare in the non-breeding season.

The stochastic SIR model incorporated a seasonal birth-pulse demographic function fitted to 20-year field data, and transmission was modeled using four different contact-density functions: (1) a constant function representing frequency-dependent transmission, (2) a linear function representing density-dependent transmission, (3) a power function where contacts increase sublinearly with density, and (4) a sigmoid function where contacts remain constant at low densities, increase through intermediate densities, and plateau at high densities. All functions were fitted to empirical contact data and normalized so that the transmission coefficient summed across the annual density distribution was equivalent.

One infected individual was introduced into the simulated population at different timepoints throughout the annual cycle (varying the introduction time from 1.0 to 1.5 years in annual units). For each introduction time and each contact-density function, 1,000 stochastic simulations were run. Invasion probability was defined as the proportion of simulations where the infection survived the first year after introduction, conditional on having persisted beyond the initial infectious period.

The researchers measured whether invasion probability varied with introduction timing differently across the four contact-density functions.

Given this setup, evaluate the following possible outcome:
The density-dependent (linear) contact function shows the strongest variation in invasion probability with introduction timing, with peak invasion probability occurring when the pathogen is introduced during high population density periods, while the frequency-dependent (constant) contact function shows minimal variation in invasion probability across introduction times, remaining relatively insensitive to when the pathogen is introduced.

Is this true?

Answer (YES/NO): NO